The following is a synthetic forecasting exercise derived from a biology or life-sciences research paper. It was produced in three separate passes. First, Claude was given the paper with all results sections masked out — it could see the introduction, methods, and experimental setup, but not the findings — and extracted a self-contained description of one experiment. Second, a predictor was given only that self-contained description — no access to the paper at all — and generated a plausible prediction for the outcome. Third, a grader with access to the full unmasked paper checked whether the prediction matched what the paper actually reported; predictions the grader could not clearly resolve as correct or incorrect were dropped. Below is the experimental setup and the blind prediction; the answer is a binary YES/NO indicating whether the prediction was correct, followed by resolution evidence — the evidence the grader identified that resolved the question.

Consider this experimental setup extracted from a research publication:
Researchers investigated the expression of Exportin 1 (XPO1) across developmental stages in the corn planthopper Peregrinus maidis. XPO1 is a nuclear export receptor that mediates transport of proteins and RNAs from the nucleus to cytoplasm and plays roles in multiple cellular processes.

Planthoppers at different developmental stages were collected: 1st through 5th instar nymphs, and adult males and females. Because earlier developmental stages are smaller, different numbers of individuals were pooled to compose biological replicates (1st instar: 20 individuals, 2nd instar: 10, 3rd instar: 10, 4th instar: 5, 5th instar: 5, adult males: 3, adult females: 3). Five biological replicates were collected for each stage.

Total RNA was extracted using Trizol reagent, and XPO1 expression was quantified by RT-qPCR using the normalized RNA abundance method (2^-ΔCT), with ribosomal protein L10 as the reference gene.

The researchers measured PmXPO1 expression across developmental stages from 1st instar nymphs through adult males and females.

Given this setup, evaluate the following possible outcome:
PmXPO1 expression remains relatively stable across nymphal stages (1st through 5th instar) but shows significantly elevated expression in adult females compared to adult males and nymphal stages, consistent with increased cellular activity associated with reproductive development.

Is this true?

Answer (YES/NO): NO